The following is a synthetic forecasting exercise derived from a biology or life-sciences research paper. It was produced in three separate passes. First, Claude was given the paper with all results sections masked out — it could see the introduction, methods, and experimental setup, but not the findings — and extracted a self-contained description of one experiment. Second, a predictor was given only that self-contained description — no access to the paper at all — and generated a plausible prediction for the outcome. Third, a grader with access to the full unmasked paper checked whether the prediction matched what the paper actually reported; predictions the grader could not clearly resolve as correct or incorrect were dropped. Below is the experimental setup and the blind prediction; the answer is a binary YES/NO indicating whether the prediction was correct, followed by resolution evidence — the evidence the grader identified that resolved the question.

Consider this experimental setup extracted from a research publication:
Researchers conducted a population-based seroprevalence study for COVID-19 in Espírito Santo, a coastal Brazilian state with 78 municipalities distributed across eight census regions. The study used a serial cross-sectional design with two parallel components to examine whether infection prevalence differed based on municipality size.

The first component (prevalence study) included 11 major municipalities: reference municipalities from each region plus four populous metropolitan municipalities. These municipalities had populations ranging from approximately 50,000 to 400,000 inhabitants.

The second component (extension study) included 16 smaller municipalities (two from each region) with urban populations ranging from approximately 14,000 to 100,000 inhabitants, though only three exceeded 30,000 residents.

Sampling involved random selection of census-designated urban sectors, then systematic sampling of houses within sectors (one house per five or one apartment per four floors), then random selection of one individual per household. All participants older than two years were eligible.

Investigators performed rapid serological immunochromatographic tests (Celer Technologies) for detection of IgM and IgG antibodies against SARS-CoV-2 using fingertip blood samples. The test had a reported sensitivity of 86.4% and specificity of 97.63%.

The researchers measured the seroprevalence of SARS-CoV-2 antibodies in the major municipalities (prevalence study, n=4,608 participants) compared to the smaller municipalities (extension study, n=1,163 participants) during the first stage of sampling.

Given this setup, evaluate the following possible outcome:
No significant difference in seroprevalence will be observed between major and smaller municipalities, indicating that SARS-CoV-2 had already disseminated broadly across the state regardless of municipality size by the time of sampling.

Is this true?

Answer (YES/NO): NO